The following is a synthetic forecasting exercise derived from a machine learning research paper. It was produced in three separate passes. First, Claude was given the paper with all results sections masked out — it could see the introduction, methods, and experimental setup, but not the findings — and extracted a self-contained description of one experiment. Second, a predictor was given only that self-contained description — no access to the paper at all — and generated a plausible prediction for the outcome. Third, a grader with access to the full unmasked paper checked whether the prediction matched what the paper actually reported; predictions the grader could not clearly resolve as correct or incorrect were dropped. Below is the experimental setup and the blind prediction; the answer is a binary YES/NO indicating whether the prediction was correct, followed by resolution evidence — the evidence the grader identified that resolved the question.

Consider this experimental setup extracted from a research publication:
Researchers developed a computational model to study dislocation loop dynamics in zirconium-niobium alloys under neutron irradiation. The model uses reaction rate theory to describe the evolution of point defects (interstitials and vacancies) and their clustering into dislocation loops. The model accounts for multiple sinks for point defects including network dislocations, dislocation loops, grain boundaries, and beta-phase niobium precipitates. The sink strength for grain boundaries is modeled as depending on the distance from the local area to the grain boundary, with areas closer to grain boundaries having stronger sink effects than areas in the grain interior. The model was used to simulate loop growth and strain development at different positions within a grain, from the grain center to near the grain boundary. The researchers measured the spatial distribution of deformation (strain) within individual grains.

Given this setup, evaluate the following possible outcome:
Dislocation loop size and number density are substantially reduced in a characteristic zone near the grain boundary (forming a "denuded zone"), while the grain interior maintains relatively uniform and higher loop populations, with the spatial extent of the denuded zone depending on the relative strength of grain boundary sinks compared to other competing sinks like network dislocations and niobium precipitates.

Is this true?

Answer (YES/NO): NO